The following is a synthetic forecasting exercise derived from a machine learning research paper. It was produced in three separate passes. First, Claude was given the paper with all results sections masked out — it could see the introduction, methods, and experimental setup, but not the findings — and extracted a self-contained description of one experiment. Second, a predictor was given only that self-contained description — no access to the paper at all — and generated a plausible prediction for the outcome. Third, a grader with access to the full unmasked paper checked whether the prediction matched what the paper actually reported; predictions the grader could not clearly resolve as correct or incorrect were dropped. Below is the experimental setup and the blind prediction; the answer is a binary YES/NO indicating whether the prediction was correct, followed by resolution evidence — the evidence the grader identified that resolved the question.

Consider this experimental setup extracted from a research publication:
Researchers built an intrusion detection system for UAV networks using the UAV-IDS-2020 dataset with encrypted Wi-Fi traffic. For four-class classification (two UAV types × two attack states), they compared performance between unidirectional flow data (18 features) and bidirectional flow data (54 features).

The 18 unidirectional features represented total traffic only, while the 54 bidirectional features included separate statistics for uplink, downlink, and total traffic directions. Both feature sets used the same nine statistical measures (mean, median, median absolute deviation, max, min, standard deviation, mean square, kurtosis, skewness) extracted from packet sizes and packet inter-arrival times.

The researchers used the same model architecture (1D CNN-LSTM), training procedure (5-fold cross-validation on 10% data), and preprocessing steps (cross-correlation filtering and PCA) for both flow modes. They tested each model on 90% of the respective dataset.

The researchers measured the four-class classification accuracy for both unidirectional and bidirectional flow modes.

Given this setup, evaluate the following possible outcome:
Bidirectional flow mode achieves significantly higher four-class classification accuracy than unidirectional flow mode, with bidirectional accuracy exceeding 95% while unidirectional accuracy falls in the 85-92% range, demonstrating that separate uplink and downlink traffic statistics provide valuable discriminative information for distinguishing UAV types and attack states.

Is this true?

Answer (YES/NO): NO